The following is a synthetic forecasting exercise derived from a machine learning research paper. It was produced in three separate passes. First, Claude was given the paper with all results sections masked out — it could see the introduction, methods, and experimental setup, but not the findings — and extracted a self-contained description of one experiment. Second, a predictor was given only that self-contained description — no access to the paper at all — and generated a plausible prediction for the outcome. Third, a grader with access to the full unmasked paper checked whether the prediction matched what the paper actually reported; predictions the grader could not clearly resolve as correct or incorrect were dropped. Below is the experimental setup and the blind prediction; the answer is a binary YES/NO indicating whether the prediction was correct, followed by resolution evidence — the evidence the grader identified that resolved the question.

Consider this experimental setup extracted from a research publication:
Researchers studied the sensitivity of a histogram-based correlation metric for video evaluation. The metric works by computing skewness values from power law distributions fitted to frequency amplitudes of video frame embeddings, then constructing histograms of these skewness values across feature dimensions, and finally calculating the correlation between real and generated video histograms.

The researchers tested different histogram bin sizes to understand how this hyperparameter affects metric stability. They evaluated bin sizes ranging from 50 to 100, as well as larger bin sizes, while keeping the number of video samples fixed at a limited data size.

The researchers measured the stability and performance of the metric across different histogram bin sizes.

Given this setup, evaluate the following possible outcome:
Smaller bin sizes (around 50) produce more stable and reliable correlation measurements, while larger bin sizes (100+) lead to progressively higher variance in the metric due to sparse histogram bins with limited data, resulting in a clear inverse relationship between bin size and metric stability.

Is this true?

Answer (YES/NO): NO